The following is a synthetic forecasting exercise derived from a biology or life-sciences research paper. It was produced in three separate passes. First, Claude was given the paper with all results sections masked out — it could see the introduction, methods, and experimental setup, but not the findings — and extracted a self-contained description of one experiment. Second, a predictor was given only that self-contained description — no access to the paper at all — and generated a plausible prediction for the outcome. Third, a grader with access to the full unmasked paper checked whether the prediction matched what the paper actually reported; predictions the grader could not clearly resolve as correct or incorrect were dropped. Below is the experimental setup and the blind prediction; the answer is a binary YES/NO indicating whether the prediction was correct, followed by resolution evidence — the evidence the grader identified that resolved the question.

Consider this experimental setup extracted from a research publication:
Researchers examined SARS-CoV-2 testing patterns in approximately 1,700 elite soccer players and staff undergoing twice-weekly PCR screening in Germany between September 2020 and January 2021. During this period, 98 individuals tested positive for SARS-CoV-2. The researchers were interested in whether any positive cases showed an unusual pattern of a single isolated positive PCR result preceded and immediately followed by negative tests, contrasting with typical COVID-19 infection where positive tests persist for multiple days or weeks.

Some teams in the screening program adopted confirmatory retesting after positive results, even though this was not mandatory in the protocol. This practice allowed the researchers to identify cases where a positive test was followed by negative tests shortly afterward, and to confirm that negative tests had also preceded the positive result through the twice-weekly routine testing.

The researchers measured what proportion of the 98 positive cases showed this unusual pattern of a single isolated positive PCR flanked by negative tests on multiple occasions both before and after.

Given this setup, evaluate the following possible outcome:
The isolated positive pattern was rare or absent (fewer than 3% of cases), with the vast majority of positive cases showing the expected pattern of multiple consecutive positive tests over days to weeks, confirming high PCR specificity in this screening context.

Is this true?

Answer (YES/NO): NO